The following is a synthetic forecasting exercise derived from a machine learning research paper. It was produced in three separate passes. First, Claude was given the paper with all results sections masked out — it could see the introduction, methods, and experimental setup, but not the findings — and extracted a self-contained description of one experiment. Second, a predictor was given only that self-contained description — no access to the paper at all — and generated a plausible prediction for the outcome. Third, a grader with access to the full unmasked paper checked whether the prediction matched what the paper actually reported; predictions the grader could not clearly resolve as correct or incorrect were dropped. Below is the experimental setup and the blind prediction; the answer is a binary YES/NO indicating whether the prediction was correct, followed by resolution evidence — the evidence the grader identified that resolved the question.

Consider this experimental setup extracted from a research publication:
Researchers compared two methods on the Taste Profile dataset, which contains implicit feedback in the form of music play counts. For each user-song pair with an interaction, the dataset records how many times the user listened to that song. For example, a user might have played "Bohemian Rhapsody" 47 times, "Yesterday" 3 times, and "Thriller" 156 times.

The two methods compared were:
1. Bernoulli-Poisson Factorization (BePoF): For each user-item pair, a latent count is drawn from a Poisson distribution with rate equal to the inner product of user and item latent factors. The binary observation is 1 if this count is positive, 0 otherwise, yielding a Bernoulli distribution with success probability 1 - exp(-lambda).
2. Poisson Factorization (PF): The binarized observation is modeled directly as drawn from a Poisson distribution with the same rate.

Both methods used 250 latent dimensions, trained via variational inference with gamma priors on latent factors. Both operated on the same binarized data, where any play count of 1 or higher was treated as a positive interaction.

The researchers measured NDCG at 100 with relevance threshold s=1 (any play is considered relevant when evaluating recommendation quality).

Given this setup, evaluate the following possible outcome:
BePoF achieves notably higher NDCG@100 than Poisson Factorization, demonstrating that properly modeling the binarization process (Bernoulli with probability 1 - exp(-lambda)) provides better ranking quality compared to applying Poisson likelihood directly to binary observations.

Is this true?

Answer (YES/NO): NO